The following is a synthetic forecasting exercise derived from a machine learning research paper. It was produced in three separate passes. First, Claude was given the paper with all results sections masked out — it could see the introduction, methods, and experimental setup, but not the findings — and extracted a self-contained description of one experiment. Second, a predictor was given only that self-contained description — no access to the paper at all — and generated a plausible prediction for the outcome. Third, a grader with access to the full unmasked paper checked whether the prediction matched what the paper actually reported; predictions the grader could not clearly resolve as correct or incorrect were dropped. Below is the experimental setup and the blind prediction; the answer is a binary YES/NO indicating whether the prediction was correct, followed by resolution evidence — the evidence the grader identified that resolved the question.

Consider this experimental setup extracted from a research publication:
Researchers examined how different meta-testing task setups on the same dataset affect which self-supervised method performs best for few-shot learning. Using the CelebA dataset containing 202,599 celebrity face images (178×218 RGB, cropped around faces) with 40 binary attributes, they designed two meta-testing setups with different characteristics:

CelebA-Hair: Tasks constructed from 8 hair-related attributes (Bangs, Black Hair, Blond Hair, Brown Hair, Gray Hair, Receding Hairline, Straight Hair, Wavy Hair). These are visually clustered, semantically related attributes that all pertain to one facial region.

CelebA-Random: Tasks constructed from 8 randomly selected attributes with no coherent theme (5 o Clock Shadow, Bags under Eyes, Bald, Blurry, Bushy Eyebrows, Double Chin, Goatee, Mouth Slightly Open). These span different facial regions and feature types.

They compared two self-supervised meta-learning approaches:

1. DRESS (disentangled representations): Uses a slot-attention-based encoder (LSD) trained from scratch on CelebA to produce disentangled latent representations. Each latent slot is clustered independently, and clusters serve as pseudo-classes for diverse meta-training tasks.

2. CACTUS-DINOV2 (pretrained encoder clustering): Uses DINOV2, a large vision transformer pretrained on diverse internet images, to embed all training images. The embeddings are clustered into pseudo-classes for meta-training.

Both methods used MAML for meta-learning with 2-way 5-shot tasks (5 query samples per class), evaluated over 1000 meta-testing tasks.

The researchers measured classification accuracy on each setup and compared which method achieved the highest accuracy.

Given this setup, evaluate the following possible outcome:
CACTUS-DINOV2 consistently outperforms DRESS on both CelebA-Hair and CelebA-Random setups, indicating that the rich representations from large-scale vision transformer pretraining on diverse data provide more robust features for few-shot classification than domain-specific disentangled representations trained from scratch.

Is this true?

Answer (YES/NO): NO